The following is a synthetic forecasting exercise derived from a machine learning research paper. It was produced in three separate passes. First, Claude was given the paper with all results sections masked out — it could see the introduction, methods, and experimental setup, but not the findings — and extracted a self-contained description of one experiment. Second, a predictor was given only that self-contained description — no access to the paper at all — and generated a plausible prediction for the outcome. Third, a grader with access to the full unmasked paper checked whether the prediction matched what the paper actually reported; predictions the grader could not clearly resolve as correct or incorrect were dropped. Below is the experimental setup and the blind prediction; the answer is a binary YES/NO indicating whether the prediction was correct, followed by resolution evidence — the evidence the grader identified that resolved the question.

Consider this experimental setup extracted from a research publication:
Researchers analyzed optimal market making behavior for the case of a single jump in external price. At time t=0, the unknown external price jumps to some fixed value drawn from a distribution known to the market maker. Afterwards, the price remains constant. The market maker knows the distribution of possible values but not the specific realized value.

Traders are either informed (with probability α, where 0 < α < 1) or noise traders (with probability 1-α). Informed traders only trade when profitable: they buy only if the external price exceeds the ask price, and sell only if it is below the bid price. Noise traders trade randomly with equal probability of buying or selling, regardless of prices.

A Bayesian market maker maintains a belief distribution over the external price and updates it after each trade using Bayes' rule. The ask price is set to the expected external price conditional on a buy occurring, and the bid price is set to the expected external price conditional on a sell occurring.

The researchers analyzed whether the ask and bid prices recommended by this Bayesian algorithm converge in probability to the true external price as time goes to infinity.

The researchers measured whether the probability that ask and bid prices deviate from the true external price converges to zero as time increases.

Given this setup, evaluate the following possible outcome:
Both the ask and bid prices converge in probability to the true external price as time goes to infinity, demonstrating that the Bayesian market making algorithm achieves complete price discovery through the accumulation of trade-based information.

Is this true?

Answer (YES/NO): YES